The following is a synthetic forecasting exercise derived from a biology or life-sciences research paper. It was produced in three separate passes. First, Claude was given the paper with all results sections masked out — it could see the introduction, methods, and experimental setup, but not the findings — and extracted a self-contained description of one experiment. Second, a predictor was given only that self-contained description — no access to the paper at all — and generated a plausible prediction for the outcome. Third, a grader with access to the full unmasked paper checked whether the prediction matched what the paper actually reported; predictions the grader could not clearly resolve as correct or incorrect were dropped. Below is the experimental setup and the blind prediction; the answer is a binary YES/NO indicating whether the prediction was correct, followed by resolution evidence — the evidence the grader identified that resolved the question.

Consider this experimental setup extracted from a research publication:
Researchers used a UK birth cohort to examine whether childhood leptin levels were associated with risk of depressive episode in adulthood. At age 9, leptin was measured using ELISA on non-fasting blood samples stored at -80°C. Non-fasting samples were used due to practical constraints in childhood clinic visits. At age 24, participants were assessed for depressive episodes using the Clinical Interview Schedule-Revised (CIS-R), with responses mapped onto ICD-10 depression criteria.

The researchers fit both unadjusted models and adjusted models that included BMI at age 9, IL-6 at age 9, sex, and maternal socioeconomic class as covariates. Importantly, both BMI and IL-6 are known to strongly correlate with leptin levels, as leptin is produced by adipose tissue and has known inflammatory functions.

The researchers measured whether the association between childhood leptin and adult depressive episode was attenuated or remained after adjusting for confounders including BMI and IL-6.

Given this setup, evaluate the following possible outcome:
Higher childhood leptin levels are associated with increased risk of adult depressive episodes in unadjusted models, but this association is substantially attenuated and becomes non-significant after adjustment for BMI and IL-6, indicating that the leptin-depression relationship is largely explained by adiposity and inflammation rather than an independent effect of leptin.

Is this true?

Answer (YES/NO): NO